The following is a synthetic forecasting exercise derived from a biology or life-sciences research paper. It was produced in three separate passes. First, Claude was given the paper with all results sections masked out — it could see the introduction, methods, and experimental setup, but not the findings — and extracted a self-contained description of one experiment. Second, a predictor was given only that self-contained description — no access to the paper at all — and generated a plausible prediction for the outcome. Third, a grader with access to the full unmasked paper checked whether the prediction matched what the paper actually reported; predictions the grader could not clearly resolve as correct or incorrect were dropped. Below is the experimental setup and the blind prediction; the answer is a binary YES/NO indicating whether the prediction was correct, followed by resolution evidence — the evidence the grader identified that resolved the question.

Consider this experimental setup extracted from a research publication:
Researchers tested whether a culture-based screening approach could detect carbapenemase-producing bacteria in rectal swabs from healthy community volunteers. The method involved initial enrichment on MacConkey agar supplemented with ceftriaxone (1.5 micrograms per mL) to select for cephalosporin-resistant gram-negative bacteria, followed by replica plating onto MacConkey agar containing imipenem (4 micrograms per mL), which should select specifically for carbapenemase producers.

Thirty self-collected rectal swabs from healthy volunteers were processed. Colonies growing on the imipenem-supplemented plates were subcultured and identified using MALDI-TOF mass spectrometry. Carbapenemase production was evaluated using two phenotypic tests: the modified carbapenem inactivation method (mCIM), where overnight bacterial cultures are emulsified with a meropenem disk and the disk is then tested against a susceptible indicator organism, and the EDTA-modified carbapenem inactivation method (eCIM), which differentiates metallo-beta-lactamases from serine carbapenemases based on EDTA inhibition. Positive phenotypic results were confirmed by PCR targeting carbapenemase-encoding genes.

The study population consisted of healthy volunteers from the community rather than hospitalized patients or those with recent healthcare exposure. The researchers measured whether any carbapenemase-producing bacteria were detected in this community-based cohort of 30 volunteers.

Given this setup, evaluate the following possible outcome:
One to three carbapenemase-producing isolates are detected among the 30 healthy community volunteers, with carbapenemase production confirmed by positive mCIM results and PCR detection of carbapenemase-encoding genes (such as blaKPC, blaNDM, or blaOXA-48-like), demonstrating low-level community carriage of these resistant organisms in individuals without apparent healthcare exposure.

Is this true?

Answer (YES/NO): NO